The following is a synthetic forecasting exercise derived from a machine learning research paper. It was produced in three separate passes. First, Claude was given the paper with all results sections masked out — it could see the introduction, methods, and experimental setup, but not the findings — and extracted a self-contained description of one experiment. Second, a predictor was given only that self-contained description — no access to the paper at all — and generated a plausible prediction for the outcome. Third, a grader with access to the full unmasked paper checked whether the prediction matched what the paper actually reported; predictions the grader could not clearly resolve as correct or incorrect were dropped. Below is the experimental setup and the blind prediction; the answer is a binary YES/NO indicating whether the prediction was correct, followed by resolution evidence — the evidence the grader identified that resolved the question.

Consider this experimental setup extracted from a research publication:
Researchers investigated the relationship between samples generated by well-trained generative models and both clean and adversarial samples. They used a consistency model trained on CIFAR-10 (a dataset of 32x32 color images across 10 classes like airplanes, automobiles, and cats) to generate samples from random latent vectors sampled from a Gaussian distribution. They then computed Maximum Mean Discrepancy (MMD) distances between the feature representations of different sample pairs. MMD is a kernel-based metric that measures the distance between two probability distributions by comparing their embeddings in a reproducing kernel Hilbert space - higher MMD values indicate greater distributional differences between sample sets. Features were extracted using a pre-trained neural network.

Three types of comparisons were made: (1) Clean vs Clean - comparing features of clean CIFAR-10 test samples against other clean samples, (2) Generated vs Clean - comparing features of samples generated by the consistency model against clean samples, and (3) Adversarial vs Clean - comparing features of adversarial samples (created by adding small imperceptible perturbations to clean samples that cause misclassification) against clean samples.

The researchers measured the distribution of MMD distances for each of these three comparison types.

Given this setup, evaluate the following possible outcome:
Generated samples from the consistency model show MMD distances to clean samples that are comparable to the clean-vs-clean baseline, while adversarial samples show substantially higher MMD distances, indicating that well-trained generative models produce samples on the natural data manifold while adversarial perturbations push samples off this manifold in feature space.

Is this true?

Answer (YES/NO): YES